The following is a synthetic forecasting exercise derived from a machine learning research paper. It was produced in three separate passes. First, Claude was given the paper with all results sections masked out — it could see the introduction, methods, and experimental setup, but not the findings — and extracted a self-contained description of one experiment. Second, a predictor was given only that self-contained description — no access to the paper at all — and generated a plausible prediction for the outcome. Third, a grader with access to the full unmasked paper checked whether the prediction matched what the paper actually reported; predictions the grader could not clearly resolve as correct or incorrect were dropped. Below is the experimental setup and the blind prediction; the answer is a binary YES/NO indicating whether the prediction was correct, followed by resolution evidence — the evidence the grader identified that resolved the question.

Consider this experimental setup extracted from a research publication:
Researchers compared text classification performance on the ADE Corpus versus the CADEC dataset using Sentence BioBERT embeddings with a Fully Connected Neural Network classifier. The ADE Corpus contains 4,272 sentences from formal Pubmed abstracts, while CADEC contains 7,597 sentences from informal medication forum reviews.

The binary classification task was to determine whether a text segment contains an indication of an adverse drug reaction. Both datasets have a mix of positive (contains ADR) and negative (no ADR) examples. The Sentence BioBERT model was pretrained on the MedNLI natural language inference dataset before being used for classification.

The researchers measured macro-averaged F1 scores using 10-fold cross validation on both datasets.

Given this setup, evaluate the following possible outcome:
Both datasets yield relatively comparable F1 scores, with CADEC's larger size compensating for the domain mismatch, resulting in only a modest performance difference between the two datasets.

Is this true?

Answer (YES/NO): YES